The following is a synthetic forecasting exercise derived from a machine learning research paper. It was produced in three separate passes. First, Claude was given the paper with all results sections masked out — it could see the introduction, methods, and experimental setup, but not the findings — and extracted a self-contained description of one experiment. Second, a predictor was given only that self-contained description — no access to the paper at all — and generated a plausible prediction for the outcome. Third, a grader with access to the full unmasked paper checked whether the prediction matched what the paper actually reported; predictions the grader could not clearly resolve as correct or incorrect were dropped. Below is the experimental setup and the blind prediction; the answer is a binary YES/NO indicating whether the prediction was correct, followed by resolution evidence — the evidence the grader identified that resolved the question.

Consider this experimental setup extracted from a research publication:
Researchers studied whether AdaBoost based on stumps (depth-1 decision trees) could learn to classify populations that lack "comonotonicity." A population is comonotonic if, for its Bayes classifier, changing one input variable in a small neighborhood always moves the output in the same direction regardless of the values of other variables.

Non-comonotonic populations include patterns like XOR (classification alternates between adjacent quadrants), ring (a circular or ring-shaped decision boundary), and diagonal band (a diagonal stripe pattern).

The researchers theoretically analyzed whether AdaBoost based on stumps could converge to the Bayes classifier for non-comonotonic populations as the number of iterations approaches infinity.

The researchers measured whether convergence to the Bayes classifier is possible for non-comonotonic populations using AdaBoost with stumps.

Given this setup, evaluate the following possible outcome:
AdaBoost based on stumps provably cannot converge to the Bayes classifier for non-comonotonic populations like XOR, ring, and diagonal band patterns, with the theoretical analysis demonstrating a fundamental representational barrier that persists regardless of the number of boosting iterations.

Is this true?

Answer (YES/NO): YES